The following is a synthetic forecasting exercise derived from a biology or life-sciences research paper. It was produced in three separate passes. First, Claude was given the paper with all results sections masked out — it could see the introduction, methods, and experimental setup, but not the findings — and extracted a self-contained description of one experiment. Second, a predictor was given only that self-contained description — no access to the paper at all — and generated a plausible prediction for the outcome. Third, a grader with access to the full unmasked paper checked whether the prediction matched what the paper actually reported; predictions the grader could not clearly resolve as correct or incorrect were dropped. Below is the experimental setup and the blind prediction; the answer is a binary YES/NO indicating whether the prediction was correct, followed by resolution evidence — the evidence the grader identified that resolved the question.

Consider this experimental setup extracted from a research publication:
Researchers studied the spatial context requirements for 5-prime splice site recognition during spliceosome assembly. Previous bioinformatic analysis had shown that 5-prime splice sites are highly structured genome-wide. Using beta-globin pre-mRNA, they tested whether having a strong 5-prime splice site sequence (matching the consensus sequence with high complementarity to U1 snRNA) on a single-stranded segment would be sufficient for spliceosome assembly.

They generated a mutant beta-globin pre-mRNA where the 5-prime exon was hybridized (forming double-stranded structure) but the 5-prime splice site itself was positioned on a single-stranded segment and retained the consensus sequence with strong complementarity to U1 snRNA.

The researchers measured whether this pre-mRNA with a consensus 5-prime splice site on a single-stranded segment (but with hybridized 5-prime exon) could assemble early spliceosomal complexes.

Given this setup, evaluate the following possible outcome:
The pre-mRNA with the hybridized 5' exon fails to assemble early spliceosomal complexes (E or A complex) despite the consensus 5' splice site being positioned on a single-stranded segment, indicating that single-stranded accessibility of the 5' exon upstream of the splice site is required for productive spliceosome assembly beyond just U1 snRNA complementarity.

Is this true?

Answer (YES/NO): YES